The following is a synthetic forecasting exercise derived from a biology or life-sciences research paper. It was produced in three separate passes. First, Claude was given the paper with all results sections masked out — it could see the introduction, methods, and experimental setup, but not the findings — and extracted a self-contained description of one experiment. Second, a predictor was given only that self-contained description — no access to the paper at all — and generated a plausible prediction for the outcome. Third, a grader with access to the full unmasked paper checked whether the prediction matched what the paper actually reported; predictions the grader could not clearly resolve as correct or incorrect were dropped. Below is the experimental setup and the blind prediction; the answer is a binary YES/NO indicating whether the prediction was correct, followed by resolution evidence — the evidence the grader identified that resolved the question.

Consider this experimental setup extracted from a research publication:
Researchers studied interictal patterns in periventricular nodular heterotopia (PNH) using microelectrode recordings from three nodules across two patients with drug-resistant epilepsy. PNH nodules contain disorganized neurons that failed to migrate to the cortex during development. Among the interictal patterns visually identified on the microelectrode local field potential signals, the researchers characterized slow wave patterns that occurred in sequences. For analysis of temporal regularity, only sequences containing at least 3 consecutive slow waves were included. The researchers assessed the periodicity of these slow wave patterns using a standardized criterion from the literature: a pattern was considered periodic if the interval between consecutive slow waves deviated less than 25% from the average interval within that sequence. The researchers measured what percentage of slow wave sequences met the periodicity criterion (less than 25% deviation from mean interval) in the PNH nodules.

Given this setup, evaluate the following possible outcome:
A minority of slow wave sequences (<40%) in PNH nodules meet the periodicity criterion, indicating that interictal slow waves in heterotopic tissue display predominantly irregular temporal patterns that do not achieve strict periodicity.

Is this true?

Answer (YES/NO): NO